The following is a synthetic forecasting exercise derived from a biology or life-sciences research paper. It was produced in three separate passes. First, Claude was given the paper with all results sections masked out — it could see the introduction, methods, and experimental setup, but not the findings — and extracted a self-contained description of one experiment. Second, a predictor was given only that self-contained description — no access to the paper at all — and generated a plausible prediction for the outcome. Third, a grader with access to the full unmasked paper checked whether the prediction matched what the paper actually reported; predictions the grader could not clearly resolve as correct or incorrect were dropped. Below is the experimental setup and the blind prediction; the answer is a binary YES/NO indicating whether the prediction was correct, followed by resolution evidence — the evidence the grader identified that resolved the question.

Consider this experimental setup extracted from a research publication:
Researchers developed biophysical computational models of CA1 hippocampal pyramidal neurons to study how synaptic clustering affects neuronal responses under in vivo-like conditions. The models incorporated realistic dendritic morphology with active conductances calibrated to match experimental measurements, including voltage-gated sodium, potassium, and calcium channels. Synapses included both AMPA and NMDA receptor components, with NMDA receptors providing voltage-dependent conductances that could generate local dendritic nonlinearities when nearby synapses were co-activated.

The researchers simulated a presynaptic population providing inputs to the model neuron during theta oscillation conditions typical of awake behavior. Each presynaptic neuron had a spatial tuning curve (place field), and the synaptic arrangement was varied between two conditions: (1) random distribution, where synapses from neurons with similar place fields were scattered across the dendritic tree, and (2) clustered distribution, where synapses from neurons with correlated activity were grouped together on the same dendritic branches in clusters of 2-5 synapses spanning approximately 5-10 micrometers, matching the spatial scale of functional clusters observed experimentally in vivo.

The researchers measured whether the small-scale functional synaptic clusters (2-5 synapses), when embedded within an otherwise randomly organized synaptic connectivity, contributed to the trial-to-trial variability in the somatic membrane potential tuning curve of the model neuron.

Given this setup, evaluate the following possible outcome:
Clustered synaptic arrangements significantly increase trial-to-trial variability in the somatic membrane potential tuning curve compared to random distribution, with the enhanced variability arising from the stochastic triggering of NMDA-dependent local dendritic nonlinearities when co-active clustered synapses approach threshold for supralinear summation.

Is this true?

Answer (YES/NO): NO